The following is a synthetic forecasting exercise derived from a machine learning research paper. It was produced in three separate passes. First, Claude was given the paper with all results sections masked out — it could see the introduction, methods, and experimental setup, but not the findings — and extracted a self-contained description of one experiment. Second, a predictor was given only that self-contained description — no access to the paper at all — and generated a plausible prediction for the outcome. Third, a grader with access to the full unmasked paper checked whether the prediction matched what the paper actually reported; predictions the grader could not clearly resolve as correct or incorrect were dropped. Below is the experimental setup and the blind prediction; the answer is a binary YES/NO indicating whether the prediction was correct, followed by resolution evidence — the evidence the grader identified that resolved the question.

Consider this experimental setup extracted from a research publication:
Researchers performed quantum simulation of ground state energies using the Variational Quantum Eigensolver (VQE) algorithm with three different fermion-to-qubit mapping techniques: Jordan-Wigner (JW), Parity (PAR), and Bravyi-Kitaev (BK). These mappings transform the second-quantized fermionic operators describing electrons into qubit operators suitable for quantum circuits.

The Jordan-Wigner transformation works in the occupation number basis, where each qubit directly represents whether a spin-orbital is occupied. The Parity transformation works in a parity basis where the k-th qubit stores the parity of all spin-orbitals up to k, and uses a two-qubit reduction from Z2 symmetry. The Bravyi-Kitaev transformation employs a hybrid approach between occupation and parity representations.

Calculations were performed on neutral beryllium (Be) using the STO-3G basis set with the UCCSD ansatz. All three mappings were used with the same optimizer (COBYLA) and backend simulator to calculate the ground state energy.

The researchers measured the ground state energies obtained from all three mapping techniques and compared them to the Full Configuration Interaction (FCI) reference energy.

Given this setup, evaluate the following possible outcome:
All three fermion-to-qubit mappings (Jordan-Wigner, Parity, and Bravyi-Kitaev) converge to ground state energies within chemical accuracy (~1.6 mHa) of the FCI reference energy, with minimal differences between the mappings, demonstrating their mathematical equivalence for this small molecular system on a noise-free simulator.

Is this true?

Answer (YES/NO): YES